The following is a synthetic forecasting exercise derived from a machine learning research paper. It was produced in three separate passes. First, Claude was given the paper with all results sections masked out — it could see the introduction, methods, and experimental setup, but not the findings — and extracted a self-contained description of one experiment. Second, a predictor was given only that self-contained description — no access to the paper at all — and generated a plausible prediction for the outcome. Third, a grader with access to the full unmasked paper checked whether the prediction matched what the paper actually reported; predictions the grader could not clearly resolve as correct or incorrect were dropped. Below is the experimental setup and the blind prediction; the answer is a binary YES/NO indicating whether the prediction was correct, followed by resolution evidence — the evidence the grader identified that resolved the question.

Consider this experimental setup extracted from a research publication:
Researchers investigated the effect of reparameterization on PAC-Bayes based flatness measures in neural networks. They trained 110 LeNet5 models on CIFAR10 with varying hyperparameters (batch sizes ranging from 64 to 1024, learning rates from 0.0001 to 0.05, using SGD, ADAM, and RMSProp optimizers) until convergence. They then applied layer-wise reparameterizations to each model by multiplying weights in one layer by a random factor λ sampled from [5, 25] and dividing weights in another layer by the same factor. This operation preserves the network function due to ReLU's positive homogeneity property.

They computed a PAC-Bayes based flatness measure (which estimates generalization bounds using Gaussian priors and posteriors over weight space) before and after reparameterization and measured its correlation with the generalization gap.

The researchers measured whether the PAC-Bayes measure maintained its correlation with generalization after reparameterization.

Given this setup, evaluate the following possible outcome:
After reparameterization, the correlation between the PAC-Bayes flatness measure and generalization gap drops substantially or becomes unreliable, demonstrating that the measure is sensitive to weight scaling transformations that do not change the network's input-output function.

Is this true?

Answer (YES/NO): YES